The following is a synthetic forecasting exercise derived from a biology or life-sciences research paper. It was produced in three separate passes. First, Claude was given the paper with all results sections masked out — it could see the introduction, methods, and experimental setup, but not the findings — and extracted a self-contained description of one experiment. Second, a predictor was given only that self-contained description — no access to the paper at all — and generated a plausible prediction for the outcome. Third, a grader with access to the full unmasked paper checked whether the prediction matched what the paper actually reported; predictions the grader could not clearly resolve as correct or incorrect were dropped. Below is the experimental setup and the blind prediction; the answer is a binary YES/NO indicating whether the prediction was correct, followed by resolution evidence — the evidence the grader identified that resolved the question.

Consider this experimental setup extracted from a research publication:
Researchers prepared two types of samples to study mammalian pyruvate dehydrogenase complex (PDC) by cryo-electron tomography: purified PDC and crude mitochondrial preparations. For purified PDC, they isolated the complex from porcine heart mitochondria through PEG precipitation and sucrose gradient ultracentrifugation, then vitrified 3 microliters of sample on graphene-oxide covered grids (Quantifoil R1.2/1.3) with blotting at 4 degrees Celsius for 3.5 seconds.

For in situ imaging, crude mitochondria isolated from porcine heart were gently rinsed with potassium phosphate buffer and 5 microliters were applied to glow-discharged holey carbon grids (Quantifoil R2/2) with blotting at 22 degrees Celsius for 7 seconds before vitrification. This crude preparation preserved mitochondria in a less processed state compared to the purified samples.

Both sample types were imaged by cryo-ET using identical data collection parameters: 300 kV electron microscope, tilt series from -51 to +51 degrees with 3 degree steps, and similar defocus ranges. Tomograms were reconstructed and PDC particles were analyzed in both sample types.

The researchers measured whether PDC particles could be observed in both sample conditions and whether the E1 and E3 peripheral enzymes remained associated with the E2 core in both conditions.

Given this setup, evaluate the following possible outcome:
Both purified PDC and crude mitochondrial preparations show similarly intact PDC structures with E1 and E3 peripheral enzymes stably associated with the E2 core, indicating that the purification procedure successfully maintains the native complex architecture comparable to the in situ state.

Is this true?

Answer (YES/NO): NO